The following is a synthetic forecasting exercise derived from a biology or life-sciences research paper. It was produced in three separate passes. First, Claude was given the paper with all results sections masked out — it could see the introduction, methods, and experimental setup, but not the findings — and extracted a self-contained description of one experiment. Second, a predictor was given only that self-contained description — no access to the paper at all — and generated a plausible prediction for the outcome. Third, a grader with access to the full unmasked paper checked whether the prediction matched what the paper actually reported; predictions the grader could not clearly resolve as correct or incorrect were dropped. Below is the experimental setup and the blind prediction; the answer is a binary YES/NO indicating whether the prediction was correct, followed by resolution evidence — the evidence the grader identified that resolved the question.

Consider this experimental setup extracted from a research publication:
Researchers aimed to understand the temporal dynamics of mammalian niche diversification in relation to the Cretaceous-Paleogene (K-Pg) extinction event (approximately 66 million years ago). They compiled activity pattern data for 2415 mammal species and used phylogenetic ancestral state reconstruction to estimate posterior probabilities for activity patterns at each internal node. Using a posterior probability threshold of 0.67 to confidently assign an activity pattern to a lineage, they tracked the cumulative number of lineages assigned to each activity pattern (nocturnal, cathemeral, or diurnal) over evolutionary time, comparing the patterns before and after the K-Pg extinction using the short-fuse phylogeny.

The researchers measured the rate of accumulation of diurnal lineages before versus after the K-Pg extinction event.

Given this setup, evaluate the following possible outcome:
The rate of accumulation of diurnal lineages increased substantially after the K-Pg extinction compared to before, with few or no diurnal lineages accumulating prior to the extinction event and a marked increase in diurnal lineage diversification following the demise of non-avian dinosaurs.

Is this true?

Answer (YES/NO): YES